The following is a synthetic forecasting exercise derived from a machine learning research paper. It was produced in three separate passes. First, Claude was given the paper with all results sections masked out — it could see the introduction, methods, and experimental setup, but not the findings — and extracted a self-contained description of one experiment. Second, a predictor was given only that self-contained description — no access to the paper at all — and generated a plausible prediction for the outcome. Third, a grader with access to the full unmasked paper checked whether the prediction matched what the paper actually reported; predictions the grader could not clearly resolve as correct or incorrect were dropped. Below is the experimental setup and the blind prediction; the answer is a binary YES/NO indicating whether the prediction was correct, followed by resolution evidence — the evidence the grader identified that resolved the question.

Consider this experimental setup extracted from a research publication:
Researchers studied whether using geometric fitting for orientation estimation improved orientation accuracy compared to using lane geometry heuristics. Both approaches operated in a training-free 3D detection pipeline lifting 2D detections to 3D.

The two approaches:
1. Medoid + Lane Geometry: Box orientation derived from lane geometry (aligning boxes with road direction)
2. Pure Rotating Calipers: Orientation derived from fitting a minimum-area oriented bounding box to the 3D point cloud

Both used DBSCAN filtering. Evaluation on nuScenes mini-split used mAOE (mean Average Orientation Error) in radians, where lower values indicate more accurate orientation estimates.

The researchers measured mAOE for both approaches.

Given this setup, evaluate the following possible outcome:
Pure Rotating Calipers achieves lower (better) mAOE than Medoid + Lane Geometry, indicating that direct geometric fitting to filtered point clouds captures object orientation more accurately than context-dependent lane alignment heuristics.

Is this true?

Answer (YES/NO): NO